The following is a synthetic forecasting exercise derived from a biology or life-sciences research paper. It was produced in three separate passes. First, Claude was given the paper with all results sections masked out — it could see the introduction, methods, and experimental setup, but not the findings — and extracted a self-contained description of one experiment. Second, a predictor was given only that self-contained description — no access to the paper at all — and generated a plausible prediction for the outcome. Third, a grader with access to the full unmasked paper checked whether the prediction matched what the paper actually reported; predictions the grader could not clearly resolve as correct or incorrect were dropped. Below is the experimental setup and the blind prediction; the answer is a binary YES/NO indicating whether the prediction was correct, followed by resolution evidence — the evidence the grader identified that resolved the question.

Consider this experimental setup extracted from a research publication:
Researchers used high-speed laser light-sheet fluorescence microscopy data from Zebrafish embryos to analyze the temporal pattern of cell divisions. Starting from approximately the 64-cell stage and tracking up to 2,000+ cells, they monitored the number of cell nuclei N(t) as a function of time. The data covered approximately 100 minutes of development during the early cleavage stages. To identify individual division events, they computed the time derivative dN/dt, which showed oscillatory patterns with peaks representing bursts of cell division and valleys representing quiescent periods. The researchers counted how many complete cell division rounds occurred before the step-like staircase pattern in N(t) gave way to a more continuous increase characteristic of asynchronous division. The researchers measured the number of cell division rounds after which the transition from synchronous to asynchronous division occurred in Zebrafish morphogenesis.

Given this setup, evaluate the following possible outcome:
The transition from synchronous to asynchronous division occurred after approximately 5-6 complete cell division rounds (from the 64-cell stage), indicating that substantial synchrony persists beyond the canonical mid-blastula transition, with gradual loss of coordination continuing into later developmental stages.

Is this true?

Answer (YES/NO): YES